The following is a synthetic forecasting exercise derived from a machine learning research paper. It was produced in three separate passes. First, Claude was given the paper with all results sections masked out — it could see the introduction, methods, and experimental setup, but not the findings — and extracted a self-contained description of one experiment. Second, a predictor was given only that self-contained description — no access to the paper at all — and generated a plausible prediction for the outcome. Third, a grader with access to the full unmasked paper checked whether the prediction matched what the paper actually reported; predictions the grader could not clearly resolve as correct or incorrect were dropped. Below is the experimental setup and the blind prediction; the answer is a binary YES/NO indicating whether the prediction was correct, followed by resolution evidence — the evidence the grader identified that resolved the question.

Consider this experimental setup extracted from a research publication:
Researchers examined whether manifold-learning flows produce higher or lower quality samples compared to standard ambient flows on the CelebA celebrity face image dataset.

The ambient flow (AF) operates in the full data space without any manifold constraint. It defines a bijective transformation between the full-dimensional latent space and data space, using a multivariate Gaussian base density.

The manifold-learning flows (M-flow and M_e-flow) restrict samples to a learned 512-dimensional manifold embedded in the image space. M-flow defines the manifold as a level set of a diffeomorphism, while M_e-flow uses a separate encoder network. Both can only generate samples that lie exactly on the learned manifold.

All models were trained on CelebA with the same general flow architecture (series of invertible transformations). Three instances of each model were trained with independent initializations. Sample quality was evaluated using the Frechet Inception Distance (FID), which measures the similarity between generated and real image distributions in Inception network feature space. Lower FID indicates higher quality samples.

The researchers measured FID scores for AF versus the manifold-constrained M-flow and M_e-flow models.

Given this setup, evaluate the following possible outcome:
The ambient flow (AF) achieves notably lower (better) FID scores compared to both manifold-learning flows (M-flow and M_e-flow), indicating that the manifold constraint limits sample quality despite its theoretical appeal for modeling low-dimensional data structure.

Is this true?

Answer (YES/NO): YES